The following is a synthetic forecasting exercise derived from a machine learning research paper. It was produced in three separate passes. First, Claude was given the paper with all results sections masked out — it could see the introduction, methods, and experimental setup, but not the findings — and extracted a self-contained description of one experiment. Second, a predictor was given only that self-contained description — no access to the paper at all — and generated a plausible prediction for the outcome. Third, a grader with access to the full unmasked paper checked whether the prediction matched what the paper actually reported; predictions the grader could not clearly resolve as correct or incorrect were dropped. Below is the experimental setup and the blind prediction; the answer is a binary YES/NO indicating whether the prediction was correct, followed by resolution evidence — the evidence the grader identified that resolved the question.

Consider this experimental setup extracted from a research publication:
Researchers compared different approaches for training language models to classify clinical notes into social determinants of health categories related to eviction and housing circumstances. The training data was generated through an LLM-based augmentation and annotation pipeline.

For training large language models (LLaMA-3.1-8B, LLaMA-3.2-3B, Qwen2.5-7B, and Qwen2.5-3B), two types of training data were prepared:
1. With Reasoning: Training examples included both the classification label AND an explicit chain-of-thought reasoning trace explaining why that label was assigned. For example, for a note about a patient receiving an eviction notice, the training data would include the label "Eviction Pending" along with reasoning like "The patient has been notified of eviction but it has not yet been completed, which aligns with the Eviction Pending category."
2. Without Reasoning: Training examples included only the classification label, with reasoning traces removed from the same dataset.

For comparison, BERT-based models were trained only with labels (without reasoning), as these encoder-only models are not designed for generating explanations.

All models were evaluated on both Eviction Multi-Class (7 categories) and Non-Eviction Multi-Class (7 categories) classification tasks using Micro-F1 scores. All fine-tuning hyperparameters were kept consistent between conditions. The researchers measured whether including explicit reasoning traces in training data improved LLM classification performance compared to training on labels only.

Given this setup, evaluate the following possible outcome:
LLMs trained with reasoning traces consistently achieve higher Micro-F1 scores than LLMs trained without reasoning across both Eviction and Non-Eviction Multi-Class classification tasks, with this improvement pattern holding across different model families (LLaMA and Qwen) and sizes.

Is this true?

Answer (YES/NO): NO